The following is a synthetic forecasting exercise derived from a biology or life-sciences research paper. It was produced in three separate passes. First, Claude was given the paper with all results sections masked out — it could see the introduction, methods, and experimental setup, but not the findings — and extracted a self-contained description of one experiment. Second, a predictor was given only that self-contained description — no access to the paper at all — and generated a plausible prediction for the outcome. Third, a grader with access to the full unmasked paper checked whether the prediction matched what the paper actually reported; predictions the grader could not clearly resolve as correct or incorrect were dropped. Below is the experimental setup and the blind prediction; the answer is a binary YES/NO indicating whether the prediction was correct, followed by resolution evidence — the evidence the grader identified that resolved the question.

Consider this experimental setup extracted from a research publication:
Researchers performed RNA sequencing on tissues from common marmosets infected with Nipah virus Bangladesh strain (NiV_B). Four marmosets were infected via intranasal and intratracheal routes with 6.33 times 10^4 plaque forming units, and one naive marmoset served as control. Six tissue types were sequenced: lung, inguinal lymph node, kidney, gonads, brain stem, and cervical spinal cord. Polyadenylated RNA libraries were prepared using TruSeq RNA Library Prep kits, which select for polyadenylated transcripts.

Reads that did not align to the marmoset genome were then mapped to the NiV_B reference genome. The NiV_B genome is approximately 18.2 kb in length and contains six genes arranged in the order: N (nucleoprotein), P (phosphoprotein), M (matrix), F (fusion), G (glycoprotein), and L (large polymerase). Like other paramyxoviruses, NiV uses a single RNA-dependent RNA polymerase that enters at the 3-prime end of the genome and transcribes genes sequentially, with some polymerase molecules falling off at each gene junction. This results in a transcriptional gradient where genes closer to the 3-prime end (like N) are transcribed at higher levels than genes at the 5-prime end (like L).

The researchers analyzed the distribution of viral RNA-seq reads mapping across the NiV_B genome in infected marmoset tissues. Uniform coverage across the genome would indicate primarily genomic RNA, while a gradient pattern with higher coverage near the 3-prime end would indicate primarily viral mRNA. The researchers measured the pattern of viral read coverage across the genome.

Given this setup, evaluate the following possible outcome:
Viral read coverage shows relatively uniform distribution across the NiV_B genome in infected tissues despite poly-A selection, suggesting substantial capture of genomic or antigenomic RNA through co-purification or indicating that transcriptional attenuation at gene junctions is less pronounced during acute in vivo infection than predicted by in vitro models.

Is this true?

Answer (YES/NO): NO